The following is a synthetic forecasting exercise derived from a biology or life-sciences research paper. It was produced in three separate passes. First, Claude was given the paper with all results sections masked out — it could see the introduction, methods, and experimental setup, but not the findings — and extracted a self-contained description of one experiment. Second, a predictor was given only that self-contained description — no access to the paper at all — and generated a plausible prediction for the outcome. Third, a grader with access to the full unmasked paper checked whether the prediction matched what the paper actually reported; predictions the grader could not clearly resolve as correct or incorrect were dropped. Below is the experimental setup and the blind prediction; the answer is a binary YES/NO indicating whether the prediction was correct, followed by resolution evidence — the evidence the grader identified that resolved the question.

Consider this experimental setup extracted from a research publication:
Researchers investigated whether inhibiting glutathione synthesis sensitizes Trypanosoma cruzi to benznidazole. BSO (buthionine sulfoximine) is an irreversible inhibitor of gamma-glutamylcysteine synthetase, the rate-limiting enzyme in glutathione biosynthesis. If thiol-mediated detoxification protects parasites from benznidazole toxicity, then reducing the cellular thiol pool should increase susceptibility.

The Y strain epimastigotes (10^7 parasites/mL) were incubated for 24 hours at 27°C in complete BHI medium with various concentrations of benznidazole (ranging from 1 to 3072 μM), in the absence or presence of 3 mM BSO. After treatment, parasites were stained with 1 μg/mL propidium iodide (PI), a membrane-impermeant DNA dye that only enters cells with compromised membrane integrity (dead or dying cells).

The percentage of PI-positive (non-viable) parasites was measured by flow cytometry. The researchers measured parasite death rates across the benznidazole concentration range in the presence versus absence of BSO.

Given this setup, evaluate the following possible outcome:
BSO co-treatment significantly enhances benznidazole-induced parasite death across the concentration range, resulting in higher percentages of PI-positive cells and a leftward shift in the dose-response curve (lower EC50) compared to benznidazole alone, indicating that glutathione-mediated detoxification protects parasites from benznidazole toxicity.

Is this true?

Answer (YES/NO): YES